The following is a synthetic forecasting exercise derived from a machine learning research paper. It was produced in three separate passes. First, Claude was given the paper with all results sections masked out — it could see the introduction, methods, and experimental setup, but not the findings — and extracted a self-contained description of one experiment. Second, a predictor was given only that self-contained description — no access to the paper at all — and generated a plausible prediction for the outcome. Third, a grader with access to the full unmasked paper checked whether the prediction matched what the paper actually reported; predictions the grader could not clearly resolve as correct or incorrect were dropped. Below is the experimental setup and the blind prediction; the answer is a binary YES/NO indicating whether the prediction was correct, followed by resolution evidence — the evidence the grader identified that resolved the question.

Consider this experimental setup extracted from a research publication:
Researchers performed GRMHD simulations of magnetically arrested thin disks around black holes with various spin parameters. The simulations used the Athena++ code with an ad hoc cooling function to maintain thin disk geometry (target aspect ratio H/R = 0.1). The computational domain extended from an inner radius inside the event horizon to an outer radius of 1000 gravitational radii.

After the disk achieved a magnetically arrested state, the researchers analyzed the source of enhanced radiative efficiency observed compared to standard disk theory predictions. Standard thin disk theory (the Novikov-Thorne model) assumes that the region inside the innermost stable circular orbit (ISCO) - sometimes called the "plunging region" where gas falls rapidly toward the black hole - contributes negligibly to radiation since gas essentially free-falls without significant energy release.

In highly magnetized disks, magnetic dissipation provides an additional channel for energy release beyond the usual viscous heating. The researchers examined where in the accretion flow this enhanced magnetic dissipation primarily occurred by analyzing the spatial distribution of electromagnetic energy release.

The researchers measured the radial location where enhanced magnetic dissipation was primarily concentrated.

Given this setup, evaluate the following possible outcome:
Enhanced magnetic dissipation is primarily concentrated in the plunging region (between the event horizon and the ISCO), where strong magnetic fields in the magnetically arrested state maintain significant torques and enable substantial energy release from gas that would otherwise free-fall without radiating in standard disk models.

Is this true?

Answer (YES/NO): YES